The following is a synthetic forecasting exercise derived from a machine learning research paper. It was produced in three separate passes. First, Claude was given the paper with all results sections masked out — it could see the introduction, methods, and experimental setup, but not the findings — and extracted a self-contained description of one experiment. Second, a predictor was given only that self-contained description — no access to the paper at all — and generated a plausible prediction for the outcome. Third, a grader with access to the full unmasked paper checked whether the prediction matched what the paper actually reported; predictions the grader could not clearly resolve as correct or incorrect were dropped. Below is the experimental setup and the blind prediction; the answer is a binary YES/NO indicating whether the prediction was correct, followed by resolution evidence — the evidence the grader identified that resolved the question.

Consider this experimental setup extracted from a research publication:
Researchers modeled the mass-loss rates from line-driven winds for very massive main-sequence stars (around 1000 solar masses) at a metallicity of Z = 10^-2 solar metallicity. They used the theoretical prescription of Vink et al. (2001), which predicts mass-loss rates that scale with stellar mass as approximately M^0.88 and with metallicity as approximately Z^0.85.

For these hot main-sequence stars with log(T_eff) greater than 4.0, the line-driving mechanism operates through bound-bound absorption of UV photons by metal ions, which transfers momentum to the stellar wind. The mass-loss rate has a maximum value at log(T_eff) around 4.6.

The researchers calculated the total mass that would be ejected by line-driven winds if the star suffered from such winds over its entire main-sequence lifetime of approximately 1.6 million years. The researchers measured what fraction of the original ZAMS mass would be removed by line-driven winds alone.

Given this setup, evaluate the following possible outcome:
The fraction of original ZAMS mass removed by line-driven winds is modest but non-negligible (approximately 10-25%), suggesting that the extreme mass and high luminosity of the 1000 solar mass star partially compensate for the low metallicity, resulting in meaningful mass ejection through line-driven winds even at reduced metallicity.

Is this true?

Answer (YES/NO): NO